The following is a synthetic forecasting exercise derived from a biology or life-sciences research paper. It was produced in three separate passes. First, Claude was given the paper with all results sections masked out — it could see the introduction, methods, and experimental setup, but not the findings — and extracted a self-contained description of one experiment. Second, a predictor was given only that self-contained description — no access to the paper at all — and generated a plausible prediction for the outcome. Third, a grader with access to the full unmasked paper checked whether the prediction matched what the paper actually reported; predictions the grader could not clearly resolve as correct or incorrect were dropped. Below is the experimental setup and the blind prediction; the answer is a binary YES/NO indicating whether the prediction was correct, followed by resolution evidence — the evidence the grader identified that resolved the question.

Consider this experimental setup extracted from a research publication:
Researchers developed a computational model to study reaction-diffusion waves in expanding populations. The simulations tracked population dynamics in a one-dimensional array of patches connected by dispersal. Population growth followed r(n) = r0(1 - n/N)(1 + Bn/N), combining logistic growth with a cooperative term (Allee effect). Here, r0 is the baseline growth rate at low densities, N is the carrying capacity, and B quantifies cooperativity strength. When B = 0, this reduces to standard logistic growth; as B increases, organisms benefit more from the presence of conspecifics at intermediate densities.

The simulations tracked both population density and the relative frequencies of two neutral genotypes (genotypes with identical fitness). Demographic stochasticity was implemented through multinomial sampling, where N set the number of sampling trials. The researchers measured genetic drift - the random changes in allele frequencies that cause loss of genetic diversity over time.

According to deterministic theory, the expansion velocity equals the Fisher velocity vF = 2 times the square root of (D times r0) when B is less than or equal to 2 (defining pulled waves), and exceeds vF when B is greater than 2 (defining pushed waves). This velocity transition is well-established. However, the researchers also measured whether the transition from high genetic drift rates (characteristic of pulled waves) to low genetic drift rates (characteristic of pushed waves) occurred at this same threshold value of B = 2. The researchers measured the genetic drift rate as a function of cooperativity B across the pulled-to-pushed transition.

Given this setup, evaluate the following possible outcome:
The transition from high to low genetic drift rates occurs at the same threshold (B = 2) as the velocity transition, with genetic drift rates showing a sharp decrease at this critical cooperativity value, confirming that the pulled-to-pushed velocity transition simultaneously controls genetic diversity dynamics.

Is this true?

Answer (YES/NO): NO